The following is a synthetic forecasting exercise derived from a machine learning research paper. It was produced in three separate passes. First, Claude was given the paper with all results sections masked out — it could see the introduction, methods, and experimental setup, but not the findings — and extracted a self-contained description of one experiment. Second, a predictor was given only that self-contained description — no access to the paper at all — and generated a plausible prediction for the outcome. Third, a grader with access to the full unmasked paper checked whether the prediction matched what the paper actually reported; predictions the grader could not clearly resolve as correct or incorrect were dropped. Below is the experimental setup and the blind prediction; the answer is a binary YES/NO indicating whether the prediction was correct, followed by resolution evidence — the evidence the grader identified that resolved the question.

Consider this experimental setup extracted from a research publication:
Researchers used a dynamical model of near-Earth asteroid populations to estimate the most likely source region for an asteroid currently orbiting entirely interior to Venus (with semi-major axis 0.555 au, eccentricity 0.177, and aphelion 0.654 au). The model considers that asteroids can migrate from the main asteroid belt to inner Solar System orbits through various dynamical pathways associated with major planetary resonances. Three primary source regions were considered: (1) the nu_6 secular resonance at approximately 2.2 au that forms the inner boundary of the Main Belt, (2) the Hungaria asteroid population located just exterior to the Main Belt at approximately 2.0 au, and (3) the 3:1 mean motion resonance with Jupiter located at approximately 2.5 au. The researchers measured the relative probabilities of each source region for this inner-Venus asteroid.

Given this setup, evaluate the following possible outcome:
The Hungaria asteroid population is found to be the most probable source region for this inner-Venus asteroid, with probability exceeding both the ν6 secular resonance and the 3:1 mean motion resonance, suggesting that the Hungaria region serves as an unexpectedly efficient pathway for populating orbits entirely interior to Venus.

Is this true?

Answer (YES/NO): NO